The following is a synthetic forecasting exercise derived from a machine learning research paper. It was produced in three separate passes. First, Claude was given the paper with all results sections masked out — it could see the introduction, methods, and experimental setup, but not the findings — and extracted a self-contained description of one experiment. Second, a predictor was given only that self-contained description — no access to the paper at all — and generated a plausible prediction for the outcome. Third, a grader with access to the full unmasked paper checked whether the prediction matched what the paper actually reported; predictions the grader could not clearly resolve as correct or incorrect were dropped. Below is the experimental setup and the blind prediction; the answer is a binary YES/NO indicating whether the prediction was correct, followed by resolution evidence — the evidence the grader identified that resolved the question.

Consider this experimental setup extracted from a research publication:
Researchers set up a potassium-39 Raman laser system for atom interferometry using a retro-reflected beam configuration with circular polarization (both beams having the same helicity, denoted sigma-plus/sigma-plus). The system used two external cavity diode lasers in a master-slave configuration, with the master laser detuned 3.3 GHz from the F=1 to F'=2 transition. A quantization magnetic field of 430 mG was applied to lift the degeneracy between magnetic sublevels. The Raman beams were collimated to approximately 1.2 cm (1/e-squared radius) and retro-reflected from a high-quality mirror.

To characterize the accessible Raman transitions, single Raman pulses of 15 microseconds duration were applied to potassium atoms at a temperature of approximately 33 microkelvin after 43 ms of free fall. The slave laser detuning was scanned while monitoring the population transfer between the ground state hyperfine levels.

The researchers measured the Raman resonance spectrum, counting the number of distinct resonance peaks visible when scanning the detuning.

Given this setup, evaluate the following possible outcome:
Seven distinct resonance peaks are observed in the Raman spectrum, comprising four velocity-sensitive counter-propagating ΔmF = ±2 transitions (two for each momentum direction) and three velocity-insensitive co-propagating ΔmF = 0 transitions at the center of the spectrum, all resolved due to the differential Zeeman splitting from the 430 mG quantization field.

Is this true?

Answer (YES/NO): NO